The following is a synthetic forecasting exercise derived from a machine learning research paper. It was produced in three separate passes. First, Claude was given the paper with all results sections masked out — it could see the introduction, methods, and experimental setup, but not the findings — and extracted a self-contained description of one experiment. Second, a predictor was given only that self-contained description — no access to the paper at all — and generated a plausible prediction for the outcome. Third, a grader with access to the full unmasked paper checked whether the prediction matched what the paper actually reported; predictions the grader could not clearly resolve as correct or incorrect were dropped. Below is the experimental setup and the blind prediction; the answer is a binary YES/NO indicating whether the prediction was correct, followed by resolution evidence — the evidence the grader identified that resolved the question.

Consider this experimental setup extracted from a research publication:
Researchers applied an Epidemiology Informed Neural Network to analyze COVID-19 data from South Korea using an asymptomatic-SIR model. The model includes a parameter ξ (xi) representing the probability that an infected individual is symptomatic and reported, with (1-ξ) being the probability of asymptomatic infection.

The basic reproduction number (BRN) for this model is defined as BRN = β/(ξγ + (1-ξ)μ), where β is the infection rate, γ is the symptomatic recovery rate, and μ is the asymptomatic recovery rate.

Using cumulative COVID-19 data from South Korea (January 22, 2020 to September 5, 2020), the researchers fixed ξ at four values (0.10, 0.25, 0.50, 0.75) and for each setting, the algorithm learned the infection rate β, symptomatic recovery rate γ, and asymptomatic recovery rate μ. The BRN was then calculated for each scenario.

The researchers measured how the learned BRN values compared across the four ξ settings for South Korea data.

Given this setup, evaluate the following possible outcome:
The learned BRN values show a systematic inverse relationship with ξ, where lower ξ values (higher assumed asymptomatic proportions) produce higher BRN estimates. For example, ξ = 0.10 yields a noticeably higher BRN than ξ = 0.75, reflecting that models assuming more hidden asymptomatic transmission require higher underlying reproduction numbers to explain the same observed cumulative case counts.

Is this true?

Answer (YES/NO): YES